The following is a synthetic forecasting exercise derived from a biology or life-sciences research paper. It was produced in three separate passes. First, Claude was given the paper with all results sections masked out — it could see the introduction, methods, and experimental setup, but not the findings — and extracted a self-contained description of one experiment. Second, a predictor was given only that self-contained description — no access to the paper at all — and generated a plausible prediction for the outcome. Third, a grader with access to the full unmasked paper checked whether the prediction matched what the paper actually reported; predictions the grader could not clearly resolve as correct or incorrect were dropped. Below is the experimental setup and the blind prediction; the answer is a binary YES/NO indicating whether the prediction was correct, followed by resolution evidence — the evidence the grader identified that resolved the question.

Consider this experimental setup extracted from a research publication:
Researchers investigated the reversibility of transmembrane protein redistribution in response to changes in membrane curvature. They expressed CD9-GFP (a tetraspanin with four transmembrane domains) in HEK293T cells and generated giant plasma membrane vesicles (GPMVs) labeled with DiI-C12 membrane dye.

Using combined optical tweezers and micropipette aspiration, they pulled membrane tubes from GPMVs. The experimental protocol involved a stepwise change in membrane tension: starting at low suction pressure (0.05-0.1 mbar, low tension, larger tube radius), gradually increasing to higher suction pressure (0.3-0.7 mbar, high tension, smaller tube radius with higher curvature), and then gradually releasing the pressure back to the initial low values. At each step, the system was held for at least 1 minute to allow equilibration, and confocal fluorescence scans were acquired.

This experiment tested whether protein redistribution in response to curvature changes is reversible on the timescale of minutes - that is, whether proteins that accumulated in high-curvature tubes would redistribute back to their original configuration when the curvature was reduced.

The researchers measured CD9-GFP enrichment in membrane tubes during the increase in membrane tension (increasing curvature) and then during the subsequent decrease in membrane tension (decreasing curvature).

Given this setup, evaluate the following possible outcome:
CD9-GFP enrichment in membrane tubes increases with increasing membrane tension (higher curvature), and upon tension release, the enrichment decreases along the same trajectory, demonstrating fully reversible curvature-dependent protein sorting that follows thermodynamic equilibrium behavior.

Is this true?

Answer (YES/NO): NO